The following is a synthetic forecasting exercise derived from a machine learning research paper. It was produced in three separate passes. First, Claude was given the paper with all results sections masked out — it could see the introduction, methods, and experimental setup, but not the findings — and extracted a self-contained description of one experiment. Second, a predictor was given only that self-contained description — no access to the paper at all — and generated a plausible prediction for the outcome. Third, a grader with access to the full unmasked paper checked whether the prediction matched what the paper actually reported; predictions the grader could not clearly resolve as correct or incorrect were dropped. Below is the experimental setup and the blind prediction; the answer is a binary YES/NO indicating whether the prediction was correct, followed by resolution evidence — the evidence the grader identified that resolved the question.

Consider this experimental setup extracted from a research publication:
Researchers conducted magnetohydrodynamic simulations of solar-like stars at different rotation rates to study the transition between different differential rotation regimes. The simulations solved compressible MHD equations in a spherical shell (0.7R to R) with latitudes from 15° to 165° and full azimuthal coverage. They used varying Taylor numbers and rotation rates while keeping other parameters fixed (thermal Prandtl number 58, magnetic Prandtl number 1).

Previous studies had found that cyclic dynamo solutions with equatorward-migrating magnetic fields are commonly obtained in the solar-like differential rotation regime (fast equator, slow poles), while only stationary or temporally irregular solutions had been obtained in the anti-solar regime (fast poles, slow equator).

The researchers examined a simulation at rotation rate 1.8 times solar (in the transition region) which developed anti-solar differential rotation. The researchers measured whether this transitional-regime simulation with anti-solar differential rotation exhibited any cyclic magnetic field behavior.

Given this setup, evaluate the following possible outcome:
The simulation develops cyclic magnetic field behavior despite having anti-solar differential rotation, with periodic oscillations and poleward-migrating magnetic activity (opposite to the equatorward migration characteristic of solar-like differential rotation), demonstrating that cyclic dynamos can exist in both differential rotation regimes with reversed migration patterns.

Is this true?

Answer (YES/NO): YES